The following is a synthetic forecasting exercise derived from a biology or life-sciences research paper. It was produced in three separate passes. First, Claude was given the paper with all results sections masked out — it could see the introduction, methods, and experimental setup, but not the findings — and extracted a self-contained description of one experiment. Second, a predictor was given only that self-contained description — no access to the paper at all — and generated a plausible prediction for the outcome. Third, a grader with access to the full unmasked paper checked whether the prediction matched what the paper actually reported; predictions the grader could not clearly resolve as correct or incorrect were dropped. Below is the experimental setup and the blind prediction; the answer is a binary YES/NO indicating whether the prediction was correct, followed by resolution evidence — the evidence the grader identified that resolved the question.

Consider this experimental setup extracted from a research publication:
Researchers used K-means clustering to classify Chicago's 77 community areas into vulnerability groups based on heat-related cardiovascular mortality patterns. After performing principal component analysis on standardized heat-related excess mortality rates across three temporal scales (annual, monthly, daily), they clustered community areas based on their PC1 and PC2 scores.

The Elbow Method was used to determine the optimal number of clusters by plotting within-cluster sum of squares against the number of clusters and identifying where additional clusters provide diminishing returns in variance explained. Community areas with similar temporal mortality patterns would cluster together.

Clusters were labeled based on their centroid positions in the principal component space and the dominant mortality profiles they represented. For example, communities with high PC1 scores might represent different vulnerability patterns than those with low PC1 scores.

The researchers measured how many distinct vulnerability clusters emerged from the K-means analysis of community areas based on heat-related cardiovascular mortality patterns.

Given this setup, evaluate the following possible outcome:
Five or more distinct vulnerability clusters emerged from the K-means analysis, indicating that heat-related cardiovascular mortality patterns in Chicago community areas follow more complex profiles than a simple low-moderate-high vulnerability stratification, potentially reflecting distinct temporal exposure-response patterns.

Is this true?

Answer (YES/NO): YES